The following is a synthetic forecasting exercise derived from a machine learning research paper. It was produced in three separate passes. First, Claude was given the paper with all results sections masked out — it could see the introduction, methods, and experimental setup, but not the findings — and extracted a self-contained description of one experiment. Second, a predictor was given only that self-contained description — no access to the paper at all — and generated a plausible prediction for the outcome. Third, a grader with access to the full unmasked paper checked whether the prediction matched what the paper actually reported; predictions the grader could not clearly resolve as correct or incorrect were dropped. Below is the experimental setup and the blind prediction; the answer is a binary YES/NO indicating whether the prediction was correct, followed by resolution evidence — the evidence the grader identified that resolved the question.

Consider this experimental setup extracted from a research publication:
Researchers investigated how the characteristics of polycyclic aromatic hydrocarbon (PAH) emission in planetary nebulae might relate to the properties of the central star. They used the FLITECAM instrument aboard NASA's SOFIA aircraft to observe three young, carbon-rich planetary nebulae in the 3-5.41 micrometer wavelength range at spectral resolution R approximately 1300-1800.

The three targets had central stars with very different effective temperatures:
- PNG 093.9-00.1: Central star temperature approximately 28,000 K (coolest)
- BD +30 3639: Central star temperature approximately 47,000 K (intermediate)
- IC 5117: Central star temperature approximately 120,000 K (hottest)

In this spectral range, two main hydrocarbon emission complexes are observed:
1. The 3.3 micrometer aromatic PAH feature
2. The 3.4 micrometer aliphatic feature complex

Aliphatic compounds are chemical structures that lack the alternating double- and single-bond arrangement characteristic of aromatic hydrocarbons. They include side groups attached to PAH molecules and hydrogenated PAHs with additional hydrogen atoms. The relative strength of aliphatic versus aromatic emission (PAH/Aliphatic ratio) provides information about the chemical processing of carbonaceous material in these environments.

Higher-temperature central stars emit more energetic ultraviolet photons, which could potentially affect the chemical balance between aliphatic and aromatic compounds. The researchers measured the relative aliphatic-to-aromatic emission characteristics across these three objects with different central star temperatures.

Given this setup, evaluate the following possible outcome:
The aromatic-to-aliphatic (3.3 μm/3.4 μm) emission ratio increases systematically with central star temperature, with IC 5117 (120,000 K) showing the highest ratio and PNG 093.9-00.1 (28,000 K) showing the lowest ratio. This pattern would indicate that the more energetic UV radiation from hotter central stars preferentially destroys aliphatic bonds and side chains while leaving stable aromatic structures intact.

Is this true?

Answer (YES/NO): NO